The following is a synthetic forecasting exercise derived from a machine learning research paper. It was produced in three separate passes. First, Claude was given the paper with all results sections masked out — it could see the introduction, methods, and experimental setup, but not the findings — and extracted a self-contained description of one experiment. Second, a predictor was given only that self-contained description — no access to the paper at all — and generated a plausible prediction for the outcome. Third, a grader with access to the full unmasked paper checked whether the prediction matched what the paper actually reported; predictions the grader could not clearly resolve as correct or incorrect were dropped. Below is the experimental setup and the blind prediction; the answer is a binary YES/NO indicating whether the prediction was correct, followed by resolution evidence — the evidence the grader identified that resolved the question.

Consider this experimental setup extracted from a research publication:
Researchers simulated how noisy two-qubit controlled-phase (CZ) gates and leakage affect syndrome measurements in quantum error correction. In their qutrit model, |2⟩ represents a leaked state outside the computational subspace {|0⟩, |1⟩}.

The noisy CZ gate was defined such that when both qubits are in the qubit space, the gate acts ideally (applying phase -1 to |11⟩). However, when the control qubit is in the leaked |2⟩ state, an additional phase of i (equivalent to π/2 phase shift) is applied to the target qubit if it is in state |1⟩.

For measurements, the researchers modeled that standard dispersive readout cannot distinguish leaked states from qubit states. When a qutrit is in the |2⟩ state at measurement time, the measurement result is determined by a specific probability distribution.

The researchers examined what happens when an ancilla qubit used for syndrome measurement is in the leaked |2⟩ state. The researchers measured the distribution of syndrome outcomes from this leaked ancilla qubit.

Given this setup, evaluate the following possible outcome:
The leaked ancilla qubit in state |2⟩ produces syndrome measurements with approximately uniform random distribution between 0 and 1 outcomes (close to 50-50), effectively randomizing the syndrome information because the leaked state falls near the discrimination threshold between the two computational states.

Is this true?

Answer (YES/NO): YES